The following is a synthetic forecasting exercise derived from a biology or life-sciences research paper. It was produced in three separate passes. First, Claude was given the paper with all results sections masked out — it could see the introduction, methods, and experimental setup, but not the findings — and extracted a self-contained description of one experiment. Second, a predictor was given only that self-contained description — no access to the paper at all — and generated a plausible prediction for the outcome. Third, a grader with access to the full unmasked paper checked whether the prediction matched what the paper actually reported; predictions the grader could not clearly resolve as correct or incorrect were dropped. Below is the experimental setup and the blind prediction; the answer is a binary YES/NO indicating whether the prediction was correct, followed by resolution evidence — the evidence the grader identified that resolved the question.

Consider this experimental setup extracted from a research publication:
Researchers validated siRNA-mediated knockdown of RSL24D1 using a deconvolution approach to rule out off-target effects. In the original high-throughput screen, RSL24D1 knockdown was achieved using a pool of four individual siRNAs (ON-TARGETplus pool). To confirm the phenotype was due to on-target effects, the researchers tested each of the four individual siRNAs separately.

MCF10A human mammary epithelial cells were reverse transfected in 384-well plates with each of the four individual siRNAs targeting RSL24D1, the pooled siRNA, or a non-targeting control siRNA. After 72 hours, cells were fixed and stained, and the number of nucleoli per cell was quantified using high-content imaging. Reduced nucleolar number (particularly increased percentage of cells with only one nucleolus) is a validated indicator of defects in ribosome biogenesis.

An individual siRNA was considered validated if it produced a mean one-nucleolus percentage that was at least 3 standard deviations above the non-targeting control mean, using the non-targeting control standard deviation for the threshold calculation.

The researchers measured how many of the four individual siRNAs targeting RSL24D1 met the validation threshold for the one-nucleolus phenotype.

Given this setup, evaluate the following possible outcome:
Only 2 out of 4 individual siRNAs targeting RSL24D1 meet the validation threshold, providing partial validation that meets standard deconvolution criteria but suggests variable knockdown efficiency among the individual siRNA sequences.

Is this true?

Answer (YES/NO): YES